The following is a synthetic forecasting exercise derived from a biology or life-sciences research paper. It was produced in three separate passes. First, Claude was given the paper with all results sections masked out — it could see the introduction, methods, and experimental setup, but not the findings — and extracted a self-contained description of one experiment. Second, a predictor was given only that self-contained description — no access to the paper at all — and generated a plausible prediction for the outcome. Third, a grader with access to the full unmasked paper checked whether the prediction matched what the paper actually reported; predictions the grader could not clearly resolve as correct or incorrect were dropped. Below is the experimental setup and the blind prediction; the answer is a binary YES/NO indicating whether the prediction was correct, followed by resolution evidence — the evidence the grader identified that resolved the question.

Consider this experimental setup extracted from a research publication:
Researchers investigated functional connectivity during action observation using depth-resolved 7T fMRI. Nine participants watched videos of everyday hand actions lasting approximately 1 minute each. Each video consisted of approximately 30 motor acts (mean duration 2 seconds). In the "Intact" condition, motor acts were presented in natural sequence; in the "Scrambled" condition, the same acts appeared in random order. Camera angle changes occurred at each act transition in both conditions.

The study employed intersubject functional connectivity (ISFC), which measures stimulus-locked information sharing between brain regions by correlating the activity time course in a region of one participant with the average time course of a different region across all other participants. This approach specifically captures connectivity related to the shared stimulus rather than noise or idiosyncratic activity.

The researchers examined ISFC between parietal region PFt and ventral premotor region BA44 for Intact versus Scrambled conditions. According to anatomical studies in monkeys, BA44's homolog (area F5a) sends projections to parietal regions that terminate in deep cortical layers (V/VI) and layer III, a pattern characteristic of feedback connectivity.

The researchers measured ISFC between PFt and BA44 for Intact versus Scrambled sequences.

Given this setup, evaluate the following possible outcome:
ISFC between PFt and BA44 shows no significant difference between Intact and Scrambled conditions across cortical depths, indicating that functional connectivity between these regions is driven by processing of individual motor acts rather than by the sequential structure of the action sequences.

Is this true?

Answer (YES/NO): NO